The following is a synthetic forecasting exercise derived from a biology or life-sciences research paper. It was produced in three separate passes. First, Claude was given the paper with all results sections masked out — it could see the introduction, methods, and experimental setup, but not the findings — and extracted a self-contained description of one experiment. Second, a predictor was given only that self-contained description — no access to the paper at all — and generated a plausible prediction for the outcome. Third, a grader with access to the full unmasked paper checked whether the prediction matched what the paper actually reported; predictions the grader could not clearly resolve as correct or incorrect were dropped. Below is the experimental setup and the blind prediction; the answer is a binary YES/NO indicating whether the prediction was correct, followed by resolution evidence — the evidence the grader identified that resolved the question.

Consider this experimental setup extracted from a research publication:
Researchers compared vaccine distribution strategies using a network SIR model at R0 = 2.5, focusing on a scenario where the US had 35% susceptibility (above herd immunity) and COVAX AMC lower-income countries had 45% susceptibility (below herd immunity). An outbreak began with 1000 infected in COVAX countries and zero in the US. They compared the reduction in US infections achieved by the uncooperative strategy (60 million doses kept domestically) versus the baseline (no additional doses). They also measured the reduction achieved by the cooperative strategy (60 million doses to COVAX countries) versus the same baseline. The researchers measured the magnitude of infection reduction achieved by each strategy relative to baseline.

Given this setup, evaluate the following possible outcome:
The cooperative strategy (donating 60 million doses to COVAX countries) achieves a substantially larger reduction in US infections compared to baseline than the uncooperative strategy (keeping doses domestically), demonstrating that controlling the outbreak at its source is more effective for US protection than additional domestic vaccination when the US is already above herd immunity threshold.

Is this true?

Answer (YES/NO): YES